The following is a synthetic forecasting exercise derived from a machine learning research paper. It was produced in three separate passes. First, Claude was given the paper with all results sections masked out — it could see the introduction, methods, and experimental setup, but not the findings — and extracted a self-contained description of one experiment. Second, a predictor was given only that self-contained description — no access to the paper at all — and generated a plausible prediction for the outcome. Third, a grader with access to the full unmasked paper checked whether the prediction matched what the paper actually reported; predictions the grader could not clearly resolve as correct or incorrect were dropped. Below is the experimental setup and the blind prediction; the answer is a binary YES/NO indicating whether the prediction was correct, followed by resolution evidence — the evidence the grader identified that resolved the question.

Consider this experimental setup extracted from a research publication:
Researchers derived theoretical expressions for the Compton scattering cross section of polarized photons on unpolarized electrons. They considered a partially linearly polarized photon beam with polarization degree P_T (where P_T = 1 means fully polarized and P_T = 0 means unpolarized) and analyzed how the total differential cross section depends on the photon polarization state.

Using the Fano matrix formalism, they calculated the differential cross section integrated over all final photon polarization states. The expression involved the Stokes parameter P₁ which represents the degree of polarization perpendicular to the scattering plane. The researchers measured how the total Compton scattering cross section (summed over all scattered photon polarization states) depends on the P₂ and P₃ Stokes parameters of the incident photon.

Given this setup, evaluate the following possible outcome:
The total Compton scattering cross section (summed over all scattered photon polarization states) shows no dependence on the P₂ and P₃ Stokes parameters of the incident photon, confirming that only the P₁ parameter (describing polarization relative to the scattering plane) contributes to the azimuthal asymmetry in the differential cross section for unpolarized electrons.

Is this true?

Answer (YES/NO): YES